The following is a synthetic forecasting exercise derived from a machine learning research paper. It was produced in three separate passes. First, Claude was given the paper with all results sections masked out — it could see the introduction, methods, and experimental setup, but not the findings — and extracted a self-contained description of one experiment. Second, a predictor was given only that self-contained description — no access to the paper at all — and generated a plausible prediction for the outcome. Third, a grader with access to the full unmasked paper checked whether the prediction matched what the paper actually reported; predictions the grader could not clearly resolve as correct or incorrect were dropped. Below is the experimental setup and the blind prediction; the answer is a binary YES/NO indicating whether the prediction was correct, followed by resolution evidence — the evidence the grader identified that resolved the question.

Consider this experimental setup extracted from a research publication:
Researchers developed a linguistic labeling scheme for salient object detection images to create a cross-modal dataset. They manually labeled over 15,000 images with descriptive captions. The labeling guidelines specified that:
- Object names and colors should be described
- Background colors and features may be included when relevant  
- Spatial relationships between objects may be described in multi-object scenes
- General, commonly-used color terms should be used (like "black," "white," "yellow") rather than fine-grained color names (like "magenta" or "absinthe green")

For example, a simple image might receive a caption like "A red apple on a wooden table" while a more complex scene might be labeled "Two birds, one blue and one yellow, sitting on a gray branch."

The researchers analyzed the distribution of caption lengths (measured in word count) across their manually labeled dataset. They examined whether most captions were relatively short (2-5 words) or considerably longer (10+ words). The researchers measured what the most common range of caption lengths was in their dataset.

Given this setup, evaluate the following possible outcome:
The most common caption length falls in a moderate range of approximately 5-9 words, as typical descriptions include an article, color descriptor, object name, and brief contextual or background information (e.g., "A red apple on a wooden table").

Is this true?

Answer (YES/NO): NO